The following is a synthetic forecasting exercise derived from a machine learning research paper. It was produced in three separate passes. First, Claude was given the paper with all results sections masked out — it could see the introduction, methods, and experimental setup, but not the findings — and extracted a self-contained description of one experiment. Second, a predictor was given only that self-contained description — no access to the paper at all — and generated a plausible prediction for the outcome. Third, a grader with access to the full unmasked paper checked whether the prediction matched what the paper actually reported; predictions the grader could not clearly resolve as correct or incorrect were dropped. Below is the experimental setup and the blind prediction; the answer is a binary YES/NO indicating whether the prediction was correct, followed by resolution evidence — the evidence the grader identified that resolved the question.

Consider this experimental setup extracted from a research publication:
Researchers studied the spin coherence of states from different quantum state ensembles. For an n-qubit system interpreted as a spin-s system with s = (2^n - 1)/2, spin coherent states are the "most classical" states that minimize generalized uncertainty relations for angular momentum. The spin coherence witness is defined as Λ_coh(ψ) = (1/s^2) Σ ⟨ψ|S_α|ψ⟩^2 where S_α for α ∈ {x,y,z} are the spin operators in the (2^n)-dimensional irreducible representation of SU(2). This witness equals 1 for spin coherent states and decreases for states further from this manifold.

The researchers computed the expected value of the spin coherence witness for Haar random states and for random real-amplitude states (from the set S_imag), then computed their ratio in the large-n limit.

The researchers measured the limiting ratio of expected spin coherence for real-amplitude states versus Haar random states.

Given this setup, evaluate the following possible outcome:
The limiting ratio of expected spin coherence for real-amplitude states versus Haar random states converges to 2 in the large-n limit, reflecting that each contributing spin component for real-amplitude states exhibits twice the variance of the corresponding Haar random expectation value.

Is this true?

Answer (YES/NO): NO